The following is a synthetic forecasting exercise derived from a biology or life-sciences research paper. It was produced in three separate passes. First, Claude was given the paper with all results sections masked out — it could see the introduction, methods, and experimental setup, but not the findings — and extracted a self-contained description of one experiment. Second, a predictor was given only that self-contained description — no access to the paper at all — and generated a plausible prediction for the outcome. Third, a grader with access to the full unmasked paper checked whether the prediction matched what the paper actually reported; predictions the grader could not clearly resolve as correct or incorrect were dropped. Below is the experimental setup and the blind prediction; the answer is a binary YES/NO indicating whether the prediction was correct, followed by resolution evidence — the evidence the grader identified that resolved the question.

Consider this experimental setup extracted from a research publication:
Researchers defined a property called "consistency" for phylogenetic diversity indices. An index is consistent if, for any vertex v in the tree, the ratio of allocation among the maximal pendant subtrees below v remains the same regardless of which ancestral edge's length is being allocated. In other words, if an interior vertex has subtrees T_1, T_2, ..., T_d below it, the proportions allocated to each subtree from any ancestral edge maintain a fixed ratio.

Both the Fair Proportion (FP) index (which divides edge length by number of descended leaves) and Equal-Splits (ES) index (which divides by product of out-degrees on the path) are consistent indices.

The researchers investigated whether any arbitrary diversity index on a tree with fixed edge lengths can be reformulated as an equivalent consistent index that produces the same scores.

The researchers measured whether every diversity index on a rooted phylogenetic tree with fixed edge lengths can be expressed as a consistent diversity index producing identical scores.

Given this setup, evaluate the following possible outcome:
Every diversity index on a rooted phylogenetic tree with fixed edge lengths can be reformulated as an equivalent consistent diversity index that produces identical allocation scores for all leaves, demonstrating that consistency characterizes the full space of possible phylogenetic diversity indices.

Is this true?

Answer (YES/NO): YES